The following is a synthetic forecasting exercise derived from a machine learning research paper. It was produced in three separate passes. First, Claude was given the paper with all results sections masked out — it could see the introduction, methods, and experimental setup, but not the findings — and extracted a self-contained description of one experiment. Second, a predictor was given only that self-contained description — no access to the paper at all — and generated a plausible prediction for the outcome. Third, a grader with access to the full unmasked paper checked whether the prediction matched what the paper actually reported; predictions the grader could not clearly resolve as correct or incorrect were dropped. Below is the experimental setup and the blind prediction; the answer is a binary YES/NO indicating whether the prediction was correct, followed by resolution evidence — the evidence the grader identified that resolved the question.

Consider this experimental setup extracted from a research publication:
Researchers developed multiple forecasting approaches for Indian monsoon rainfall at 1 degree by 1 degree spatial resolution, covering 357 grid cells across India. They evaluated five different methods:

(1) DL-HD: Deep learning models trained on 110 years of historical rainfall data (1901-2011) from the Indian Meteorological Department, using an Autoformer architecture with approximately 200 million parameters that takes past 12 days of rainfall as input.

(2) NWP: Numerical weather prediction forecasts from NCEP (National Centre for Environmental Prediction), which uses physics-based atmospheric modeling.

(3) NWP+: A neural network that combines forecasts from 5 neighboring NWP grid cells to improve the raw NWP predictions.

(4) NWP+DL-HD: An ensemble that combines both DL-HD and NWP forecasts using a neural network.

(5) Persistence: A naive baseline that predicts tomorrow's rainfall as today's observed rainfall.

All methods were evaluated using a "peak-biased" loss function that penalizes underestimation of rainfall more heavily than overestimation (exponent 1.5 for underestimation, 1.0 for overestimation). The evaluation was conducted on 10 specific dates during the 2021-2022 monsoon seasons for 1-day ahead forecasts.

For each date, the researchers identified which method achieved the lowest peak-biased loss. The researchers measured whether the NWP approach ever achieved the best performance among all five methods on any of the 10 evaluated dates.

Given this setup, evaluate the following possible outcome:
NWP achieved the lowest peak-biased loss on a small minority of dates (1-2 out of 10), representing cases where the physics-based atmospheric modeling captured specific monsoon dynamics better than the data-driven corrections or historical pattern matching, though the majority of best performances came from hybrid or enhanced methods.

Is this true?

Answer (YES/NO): NO